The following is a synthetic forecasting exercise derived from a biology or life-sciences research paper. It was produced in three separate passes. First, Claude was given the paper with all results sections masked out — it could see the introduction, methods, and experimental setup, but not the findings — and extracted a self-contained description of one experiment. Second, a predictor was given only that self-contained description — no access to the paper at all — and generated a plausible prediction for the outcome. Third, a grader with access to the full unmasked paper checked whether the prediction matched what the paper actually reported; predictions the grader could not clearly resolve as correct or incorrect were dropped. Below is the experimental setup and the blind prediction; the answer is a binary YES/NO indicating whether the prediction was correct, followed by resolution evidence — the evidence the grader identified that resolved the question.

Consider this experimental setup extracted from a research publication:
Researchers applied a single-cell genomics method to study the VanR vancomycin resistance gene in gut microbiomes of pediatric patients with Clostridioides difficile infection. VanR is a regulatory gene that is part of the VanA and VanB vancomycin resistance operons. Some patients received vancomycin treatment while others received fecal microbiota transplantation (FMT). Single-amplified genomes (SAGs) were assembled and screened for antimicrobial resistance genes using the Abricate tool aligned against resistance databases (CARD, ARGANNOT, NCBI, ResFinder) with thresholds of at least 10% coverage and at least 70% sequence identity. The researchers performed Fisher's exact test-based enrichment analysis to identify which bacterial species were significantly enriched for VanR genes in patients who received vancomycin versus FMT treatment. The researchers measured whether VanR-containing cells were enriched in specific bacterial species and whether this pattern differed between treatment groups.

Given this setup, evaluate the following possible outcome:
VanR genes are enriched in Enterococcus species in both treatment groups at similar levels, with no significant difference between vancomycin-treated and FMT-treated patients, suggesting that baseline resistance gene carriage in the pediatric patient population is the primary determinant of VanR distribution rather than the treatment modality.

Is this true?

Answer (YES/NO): NO